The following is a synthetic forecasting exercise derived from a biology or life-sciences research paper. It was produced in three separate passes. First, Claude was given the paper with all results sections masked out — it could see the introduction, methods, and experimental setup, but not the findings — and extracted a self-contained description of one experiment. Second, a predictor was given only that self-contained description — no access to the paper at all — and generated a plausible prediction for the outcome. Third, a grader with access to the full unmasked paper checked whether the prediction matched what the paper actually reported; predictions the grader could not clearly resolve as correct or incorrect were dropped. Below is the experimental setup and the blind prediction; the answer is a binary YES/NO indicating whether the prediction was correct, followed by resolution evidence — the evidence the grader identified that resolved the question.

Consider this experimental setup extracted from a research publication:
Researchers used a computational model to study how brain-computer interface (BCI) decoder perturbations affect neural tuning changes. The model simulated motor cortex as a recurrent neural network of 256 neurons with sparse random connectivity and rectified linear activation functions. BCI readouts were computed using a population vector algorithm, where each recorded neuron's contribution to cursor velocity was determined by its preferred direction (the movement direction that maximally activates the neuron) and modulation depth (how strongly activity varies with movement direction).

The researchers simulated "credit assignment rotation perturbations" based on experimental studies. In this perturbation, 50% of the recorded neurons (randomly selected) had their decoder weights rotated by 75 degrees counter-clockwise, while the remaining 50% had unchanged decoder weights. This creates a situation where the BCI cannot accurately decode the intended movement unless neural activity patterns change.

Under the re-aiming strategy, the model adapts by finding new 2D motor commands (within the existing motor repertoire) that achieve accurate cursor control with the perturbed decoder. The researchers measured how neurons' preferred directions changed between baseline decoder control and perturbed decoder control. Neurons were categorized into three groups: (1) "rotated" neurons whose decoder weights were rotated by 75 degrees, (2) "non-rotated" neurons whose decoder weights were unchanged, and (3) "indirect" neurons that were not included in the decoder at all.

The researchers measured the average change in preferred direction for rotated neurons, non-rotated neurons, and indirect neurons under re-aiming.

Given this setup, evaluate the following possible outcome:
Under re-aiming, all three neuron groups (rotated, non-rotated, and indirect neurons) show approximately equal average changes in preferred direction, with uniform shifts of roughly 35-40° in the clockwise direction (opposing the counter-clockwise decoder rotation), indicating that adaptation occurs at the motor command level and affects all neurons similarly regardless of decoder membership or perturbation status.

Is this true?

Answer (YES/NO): NO